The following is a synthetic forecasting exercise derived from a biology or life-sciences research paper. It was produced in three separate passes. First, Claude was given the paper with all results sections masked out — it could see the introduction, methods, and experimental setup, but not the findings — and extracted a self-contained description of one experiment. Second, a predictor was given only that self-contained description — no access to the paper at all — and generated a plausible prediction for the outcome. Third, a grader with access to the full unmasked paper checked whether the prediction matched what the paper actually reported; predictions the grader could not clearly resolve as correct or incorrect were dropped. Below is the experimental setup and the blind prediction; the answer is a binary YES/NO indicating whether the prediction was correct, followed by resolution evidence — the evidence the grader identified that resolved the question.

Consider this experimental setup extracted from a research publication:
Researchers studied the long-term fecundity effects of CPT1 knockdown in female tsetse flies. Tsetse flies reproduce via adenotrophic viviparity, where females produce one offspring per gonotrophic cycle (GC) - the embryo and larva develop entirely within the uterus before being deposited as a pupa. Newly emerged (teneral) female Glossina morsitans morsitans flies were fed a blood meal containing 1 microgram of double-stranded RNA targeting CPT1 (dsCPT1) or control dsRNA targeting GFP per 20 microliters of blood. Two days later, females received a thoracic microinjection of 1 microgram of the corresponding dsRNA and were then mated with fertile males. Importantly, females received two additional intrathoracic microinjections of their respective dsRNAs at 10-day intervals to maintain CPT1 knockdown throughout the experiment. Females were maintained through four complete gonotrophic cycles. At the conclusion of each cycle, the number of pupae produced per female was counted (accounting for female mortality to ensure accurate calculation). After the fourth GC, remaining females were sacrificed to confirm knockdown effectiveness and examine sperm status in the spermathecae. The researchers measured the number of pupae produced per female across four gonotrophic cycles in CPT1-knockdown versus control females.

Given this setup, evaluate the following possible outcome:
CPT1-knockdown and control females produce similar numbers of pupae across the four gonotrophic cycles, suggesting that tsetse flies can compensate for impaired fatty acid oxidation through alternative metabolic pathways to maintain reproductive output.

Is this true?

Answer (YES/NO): NO